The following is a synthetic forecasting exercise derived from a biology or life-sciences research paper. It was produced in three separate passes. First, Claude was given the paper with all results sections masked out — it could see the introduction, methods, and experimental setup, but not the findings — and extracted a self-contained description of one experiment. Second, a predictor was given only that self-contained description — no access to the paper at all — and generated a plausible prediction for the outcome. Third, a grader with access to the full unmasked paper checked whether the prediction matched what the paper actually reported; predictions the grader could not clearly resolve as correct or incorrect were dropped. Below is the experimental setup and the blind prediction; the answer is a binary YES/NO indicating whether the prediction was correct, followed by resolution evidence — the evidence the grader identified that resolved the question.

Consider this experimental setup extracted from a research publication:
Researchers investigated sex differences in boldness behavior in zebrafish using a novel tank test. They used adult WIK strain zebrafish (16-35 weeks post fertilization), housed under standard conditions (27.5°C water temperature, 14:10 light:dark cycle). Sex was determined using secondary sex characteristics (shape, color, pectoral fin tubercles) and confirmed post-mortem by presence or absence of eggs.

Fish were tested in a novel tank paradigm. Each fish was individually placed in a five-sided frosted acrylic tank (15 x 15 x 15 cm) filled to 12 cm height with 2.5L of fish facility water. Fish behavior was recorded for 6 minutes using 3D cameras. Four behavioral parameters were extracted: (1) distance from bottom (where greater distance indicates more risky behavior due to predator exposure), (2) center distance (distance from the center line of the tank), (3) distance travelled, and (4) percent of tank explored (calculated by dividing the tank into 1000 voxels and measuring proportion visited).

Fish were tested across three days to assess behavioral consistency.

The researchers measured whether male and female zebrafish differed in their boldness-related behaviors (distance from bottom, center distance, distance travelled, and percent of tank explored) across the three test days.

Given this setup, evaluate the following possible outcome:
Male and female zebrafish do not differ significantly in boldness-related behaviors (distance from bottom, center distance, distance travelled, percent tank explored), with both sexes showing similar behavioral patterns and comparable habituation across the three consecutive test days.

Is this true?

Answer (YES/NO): NO